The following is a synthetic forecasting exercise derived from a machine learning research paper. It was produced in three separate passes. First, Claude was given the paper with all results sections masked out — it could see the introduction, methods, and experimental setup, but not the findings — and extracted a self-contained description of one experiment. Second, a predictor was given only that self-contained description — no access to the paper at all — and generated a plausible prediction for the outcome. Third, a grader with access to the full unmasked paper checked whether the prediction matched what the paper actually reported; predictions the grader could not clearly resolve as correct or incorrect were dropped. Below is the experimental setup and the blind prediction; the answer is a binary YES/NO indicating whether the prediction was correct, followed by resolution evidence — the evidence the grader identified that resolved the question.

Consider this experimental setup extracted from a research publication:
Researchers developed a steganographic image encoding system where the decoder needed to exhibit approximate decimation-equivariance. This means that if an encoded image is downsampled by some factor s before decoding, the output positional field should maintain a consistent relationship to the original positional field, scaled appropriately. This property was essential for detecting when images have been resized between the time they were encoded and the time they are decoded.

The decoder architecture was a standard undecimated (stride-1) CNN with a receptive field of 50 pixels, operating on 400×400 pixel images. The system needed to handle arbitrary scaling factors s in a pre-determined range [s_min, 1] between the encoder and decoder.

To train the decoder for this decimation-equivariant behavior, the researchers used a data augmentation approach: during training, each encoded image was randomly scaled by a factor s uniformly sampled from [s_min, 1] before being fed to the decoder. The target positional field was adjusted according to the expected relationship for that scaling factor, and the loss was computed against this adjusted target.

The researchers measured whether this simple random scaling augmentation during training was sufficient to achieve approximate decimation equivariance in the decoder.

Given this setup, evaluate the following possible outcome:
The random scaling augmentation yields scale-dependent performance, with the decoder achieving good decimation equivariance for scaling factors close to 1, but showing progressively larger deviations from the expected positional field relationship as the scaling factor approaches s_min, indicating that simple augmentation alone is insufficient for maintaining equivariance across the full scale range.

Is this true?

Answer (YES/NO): NO